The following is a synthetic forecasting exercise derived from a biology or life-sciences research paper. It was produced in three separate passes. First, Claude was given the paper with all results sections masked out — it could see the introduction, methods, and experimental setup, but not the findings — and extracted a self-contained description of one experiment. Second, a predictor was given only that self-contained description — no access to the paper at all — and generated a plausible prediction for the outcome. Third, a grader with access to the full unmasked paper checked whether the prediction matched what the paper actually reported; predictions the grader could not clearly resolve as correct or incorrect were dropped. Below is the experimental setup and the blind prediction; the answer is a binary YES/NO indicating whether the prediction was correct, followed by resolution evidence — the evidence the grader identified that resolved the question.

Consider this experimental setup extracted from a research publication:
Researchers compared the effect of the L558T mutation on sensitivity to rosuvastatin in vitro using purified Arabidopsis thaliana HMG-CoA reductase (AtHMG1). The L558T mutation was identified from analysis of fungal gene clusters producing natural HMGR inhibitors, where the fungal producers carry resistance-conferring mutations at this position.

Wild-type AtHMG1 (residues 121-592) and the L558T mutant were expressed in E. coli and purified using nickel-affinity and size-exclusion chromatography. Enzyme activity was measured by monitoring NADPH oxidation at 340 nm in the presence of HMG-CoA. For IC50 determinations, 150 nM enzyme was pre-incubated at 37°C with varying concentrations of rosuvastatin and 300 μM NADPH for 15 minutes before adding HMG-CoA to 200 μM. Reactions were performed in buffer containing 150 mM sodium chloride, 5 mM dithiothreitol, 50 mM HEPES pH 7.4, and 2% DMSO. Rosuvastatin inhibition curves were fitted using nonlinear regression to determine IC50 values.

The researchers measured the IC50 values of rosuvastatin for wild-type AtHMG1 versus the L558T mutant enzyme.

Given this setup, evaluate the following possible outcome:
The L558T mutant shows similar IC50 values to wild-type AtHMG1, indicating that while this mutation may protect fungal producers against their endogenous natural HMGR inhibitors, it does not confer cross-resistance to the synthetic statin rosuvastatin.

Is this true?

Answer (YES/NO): NO